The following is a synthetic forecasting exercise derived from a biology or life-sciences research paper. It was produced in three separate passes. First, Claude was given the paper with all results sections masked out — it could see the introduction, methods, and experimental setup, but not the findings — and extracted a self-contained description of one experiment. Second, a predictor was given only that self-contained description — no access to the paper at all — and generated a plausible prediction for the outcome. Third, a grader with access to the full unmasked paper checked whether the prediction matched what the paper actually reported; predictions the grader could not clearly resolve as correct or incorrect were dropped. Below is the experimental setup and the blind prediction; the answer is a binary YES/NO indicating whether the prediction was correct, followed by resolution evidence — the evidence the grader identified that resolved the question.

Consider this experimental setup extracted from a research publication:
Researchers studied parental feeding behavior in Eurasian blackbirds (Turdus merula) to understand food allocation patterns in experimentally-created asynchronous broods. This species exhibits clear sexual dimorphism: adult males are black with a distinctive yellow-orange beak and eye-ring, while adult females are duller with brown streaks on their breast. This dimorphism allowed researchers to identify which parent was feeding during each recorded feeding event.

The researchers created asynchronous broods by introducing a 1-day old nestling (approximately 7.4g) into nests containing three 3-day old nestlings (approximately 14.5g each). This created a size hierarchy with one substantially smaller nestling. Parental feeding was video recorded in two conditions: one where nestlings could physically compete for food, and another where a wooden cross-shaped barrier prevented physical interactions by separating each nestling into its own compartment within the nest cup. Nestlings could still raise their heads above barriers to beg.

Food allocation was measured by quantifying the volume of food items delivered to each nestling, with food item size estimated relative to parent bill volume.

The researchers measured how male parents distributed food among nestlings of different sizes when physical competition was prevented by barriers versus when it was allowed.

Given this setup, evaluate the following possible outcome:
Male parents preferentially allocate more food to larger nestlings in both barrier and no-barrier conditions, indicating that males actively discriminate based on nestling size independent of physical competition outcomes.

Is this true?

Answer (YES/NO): YES